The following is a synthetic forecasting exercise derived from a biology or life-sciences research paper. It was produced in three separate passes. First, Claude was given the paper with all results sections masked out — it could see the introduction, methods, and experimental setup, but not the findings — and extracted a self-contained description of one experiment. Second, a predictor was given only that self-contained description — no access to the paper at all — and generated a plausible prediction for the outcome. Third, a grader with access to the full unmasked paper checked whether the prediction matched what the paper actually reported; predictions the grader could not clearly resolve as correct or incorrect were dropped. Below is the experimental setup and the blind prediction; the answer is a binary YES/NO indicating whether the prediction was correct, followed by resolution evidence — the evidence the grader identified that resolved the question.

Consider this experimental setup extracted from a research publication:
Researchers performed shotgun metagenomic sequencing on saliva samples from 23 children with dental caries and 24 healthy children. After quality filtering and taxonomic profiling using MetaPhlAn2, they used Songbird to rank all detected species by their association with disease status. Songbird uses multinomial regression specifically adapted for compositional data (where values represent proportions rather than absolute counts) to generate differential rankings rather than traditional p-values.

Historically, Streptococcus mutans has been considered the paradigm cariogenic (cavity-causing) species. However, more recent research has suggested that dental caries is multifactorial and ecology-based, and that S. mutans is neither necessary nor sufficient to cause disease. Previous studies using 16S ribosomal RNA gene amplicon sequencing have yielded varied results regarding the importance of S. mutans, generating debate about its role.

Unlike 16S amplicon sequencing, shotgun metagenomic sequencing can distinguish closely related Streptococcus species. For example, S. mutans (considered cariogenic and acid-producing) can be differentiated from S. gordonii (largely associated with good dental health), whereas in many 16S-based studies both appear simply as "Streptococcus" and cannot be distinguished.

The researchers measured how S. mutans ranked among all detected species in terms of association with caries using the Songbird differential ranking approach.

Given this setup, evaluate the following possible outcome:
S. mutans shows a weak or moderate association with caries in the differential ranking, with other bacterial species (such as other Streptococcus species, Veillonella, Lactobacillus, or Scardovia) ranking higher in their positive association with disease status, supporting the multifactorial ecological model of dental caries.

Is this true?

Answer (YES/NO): NO